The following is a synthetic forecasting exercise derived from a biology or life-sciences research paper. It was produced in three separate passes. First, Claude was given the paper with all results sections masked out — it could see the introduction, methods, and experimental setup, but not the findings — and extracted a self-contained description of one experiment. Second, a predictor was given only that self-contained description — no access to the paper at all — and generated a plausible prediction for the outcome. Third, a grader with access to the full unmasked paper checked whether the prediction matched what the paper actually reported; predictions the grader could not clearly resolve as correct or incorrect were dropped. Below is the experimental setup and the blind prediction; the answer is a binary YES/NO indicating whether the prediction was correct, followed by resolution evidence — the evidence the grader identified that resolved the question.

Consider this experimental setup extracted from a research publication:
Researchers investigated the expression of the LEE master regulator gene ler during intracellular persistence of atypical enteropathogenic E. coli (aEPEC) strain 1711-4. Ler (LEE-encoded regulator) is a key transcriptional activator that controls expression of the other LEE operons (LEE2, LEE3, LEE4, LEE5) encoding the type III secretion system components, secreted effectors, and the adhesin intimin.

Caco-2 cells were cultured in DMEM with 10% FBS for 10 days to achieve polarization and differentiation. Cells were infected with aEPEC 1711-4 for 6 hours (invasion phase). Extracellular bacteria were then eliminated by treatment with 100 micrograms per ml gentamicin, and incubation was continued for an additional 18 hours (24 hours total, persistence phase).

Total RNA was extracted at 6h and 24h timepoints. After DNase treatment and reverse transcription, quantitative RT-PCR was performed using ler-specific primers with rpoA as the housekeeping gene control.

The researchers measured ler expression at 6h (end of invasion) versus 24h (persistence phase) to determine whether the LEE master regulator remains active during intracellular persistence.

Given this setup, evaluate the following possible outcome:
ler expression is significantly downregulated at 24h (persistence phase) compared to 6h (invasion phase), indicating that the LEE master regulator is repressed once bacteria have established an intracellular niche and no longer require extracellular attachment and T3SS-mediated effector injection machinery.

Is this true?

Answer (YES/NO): NO